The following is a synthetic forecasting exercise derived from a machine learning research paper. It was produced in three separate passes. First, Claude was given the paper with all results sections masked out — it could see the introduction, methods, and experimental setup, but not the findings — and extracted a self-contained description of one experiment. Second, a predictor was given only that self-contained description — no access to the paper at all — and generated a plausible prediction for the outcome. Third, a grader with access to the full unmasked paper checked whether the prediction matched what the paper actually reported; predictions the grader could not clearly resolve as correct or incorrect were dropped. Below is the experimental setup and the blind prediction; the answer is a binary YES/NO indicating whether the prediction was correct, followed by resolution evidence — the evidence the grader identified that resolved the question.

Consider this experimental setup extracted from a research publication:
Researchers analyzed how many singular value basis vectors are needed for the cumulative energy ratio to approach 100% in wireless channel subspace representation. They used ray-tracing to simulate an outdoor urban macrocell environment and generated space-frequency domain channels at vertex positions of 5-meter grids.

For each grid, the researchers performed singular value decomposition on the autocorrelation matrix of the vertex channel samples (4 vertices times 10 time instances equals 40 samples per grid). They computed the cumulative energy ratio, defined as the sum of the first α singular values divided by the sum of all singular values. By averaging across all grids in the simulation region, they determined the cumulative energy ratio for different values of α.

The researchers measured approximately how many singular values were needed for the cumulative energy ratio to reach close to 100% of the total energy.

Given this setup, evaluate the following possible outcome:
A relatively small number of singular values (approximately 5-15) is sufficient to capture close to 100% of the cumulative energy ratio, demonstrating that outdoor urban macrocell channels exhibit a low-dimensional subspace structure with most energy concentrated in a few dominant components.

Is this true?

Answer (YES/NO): YES